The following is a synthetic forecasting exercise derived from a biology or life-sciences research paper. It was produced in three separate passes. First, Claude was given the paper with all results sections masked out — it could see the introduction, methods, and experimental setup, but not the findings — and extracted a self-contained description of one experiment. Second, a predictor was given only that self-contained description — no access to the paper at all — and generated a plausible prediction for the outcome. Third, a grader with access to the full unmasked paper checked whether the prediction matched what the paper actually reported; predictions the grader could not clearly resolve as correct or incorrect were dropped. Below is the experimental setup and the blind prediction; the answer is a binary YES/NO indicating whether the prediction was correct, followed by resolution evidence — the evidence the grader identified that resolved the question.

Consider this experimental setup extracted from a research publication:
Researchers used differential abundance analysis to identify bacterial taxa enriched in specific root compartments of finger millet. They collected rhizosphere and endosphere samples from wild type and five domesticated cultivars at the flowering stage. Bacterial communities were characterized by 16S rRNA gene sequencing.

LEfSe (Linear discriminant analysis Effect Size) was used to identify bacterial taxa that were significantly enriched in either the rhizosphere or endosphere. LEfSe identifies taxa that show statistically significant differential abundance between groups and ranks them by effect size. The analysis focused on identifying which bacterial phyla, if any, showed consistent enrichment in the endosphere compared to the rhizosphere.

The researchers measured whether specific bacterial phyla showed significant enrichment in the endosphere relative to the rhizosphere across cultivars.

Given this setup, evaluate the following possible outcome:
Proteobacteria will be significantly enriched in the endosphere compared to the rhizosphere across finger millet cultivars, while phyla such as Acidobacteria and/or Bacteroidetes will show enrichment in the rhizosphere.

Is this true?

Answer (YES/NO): NO